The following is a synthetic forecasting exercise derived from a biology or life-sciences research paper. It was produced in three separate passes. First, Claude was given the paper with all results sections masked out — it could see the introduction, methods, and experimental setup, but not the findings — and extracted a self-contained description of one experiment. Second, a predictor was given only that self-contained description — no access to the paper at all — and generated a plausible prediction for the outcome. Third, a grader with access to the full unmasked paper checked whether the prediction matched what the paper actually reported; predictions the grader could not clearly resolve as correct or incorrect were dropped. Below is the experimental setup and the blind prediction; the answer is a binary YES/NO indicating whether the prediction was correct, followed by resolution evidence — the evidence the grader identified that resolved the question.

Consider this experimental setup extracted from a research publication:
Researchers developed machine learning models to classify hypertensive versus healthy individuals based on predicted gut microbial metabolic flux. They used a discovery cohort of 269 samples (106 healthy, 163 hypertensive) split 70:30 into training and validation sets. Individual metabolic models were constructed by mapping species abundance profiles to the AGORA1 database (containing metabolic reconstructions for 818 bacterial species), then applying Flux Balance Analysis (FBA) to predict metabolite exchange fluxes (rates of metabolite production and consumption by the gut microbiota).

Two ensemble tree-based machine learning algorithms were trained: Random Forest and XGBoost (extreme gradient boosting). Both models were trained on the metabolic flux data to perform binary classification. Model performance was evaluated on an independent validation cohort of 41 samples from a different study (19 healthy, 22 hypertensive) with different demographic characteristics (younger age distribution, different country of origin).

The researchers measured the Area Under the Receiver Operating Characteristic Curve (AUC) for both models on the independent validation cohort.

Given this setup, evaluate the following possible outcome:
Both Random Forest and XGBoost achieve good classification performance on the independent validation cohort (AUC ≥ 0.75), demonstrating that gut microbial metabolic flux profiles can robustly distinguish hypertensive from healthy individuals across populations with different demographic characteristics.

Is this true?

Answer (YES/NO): YES